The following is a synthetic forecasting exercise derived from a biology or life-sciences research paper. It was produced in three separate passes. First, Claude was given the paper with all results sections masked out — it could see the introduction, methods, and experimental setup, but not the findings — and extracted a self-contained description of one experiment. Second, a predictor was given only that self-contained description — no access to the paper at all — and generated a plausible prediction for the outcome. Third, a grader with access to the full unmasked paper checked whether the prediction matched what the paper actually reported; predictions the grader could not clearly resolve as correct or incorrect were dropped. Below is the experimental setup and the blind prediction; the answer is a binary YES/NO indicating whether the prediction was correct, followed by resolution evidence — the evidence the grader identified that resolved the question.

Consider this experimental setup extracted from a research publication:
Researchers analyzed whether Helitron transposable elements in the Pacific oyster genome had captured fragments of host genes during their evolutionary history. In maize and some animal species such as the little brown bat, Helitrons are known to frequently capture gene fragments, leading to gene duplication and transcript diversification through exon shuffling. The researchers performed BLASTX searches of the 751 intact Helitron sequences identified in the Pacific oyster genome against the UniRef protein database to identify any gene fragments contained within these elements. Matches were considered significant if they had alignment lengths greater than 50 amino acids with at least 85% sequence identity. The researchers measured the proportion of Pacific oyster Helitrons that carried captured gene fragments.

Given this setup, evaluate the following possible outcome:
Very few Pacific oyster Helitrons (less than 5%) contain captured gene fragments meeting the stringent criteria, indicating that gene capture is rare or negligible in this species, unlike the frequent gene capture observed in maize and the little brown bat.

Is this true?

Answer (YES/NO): YES